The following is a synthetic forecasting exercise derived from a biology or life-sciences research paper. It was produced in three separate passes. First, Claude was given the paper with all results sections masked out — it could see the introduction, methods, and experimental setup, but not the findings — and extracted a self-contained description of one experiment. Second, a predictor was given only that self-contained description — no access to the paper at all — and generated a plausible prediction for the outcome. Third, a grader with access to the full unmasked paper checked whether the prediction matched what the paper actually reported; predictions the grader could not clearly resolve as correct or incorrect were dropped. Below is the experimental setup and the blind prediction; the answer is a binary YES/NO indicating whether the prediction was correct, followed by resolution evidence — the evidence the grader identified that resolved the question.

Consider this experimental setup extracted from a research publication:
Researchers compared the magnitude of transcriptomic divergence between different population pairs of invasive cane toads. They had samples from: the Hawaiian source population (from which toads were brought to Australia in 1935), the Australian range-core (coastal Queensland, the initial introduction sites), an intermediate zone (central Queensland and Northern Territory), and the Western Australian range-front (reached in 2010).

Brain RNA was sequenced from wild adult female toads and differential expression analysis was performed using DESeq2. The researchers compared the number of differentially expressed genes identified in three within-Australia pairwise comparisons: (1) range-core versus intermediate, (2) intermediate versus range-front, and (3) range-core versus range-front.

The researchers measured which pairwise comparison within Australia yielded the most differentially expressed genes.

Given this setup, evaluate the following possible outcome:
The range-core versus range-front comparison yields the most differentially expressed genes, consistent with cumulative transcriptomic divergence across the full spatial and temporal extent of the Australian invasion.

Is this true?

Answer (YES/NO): NO